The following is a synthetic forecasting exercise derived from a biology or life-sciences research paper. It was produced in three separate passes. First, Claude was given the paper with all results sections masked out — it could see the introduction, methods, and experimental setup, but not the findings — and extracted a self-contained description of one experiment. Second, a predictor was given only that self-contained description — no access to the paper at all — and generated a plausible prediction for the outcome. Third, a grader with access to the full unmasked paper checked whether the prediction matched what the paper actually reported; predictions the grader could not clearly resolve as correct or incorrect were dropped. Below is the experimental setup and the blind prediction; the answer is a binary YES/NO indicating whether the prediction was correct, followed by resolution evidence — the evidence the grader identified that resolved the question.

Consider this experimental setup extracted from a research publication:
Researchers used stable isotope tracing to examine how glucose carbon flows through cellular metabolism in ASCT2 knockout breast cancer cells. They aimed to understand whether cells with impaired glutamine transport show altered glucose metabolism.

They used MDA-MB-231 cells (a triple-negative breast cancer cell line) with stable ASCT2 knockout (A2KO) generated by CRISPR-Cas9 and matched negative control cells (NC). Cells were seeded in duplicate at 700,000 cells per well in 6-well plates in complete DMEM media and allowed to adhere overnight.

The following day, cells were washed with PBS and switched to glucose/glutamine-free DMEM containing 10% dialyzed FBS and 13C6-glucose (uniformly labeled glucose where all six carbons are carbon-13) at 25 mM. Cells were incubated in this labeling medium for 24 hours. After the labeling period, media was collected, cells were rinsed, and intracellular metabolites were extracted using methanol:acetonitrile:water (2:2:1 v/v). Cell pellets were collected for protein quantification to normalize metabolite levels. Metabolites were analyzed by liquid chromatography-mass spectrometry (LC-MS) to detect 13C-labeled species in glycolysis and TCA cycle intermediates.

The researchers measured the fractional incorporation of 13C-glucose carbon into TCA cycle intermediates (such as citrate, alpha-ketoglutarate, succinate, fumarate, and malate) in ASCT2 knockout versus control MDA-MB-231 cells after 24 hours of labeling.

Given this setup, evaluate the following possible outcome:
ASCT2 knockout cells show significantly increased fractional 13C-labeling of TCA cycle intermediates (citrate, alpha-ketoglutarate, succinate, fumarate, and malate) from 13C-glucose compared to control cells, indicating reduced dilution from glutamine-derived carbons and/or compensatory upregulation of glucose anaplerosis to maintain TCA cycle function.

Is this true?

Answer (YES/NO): NO